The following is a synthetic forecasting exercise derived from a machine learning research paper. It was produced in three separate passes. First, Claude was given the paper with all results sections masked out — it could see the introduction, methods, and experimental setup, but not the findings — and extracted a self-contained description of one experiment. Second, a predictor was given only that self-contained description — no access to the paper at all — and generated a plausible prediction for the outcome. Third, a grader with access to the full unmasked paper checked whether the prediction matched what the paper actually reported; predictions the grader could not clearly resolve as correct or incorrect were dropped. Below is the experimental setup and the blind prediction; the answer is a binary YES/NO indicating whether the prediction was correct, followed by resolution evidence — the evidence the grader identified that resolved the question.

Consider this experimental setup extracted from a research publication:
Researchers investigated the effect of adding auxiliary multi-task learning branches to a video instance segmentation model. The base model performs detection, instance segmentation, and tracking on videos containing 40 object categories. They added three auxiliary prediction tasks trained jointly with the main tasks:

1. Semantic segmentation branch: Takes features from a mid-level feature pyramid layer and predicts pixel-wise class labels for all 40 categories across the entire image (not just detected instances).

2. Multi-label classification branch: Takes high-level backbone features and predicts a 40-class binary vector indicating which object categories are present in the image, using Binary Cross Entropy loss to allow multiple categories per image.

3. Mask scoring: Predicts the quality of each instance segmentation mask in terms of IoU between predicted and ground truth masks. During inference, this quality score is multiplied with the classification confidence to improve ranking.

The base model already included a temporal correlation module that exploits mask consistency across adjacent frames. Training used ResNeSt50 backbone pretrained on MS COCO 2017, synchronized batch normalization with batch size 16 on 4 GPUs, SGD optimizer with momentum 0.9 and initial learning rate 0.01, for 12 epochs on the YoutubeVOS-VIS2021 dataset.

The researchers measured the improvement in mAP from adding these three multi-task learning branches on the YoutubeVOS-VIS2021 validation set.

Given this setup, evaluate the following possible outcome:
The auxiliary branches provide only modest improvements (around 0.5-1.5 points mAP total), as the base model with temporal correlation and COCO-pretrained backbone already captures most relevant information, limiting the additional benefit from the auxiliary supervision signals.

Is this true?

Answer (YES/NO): YES